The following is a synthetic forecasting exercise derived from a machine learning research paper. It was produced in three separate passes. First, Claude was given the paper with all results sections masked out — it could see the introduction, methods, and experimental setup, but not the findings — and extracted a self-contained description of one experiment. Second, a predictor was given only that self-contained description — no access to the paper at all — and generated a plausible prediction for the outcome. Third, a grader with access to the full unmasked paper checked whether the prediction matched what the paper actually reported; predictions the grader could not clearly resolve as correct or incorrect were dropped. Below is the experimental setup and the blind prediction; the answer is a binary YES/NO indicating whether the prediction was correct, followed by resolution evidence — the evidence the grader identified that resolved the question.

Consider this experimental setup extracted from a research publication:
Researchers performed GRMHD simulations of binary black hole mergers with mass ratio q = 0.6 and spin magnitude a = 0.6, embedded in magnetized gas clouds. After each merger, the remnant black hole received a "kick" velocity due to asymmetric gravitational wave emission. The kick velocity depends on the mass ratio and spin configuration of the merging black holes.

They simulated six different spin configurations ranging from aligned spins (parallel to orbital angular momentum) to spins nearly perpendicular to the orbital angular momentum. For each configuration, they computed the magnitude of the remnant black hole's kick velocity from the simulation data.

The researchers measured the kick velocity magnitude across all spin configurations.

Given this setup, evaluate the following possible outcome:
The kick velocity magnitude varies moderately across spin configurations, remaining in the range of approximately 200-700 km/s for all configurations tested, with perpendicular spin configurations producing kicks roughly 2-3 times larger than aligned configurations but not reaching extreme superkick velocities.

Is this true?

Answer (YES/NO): NO